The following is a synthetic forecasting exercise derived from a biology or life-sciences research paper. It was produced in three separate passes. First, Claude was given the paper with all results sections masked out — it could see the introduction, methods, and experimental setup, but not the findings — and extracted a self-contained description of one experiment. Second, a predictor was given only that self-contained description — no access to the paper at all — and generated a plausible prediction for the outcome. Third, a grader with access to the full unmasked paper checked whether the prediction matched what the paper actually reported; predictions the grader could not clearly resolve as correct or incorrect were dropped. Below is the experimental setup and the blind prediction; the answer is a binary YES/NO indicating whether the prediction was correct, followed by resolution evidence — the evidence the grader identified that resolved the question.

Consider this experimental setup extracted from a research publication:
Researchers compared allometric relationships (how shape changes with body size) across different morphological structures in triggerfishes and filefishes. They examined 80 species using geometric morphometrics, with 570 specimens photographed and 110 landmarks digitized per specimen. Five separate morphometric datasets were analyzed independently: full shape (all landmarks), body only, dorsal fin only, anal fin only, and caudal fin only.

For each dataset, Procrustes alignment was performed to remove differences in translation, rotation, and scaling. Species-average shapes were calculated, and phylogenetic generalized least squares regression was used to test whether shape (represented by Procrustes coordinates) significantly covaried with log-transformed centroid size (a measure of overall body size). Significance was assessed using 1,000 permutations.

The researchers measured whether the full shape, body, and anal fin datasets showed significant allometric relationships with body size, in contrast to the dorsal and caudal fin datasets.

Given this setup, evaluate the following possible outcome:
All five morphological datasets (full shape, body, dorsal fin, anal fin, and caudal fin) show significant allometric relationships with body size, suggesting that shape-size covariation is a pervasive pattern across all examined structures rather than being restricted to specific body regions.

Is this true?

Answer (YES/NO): NO